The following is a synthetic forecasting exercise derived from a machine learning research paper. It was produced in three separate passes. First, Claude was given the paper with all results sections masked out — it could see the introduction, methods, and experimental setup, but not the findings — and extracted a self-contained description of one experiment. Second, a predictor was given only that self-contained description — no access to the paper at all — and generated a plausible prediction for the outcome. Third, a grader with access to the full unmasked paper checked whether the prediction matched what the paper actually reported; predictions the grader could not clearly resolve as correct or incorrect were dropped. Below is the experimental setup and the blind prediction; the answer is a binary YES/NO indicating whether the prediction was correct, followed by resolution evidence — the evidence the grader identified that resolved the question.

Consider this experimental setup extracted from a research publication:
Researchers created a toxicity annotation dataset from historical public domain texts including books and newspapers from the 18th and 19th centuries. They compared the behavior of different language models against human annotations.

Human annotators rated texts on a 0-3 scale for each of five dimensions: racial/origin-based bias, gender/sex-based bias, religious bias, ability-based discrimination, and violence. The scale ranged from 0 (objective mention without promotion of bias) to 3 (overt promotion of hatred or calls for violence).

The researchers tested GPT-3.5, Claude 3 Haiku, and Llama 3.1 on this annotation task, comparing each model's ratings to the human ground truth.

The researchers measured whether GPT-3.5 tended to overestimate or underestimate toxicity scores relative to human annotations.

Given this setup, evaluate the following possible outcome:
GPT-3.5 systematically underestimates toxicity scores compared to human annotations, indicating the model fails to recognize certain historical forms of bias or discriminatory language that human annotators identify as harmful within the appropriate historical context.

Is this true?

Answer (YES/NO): YES